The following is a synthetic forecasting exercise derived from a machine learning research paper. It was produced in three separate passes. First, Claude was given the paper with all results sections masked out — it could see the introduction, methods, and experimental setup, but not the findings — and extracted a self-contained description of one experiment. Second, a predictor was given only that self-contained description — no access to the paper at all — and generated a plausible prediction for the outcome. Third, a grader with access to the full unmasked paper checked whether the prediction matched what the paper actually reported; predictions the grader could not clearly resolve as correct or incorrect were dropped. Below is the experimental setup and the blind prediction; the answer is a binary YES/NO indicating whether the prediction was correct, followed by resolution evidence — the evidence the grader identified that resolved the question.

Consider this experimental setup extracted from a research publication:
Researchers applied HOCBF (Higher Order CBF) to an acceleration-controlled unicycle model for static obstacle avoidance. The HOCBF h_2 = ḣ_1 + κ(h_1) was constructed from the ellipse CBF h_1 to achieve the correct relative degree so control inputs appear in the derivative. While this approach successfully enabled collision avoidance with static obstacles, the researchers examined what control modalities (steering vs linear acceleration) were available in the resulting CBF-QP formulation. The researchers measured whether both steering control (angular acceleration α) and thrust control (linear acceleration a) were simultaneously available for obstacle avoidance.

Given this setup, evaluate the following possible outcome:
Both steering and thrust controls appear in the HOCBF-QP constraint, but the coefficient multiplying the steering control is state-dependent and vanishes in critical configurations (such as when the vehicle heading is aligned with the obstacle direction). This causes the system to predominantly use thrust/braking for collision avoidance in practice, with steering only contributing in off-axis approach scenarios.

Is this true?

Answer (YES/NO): NO